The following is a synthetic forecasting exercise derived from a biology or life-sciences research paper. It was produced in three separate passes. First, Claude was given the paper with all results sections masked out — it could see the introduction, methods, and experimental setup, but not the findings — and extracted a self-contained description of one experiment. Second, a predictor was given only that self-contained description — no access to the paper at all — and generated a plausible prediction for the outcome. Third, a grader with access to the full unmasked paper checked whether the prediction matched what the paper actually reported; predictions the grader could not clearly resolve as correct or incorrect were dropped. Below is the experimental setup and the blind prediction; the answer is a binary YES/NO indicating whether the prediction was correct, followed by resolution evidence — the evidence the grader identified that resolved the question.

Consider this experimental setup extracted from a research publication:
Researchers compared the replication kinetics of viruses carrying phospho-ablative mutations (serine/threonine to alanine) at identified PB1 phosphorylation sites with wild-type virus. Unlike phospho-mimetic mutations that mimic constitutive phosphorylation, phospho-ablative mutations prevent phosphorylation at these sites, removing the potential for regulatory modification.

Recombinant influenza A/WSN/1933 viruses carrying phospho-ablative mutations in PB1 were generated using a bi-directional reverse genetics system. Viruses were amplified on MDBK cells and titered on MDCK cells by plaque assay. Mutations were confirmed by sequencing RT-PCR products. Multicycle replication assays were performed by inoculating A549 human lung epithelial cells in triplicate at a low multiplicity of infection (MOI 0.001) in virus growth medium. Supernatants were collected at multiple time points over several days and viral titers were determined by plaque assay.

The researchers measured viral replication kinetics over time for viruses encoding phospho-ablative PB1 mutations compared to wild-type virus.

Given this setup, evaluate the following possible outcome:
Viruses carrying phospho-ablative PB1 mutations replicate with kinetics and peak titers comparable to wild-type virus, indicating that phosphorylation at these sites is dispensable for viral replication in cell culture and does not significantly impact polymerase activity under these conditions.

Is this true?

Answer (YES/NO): NO